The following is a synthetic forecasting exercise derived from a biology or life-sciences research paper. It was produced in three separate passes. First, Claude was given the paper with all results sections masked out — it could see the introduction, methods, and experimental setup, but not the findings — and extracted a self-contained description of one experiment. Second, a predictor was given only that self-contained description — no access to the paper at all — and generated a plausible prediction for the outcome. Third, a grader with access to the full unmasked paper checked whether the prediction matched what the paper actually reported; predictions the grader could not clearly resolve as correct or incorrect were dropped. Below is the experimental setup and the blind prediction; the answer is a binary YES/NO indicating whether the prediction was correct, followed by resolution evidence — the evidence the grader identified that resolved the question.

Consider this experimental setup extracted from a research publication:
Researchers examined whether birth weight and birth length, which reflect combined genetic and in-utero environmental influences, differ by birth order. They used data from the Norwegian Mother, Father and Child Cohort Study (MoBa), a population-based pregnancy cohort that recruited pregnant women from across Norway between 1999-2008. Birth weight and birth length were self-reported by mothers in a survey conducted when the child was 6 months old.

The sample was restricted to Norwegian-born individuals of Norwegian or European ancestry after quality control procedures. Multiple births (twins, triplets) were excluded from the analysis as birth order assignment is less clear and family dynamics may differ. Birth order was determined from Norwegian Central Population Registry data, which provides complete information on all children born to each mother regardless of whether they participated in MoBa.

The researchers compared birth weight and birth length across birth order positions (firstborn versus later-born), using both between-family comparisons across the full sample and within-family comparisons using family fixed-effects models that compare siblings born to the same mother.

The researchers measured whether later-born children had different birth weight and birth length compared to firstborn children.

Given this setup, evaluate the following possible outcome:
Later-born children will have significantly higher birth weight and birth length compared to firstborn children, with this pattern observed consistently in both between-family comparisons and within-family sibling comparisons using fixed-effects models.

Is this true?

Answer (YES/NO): YES